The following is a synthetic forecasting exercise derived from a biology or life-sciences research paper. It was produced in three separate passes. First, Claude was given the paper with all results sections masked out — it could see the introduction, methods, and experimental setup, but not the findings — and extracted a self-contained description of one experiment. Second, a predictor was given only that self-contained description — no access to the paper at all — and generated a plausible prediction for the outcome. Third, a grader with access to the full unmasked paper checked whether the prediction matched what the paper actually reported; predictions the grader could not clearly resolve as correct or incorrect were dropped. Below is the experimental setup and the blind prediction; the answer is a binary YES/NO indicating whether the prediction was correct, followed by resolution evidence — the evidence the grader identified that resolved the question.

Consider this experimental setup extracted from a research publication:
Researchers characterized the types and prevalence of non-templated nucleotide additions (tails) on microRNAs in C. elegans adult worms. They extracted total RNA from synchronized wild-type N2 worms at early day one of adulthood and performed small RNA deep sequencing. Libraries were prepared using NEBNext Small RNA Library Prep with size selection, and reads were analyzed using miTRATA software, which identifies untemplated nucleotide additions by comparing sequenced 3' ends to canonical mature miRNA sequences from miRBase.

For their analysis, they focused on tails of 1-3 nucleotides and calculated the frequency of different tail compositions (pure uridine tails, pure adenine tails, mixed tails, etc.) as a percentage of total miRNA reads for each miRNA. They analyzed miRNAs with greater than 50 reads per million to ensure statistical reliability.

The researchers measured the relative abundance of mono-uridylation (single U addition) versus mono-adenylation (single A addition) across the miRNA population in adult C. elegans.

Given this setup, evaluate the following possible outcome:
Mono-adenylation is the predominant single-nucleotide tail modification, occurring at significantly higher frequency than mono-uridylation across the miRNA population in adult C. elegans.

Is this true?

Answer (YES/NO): NO